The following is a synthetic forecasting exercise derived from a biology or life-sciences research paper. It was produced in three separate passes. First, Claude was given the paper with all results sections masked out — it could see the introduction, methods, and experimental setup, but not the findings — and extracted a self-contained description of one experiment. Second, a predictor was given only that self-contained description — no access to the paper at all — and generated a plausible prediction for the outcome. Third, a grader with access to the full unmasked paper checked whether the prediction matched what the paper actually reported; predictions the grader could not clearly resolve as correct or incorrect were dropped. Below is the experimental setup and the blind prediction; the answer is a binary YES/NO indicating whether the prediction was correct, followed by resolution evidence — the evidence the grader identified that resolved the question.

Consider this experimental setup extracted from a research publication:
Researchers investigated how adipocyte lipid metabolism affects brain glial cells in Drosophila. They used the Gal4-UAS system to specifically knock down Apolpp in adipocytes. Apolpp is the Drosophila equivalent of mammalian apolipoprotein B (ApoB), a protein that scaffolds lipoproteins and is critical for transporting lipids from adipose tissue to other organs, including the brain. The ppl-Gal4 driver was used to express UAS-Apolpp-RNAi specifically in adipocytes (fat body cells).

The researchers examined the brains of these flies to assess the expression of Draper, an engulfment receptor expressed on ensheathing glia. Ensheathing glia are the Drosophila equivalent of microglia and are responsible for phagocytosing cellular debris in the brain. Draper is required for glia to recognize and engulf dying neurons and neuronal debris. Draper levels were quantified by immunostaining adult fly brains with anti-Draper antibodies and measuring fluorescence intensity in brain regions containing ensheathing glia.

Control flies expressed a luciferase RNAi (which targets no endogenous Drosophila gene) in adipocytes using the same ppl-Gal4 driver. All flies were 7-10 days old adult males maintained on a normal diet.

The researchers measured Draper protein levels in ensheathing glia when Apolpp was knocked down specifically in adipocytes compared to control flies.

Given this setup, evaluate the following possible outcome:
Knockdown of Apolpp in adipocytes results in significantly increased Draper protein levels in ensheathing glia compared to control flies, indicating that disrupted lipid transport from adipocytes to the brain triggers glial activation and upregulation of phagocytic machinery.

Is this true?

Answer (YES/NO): NO